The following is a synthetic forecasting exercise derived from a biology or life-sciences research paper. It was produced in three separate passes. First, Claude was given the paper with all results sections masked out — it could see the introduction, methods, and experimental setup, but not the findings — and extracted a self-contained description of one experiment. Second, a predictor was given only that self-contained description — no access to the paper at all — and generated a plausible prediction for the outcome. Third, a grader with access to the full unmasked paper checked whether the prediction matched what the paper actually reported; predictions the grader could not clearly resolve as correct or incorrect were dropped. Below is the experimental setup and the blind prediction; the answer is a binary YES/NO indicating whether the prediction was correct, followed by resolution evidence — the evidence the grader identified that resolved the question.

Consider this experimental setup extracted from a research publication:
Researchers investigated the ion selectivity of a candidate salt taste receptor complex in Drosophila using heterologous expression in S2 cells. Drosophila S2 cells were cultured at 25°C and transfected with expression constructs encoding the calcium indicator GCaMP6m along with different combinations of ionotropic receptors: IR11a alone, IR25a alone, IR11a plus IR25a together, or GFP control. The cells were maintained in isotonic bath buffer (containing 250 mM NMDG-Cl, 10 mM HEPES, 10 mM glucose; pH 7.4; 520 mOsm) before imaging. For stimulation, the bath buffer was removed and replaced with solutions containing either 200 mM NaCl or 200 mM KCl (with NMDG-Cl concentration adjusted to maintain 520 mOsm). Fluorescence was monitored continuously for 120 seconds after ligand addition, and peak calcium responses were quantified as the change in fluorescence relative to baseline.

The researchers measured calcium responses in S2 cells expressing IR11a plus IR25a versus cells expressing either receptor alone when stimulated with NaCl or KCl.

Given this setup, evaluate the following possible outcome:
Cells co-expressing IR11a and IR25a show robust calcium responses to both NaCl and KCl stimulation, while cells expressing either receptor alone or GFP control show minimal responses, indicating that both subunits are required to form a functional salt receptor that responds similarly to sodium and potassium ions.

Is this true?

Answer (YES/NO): NO